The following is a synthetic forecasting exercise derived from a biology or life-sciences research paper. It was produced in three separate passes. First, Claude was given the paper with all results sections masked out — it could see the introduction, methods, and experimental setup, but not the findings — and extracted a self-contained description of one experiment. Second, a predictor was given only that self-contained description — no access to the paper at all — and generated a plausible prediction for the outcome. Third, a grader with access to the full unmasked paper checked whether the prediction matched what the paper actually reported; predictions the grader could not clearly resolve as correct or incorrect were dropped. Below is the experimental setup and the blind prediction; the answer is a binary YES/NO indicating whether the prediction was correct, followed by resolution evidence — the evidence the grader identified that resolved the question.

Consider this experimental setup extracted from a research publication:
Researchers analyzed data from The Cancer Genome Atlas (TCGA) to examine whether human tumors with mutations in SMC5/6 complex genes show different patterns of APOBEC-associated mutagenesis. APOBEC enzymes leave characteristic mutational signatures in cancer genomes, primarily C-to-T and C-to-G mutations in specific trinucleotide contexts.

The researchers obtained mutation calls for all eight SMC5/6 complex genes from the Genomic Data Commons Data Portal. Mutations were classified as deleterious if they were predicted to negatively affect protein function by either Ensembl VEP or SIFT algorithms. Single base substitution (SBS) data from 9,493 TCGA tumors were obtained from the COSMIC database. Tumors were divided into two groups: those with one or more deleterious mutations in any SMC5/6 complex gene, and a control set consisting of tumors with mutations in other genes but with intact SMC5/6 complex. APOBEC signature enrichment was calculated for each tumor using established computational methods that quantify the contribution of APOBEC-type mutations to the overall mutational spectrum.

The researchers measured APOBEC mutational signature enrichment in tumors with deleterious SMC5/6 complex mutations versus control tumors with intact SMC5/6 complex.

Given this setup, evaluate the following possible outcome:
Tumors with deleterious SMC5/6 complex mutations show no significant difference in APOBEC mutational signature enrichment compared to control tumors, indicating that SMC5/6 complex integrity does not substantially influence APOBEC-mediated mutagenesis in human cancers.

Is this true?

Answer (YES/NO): NO